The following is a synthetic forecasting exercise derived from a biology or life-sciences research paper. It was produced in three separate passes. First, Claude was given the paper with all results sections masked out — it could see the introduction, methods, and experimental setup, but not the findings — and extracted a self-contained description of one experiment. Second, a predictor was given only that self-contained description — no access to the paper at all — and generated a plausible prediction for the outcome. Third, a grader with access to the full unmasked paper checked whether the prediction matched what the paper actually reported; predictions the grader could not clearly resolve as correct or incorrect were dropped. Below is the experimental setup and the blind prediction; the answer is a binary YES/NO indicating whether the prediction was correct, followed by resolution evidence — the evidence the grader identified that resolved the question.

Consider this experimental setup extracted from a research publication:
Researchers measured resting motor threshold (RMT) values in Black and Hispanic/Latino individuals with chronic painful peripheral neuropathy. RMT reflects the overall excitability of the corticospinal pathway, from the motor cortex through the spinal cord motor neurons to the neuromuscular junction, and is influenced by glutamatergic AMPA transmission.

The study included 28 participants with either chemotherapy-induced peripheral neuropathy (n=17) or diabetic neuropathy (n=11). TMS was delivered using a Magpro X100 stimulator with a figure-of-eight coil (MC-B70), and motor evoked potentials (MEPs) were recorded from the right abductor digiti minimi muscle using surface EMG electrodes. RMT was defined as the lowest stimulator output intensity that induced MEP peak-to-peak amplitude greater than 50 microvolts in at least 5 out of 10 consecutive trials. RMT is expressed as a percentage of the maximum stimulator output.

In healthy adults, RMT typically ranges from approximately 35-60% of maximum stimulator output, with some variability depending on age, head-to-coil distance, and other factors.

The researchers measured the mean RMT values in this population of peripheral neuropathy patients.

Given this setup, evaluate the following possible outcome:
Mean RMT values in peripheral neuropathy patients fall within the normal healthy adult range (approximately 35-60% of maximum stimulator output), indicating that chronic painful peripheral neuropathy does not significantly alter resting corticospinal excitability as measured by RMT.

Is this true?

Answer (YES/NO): NO